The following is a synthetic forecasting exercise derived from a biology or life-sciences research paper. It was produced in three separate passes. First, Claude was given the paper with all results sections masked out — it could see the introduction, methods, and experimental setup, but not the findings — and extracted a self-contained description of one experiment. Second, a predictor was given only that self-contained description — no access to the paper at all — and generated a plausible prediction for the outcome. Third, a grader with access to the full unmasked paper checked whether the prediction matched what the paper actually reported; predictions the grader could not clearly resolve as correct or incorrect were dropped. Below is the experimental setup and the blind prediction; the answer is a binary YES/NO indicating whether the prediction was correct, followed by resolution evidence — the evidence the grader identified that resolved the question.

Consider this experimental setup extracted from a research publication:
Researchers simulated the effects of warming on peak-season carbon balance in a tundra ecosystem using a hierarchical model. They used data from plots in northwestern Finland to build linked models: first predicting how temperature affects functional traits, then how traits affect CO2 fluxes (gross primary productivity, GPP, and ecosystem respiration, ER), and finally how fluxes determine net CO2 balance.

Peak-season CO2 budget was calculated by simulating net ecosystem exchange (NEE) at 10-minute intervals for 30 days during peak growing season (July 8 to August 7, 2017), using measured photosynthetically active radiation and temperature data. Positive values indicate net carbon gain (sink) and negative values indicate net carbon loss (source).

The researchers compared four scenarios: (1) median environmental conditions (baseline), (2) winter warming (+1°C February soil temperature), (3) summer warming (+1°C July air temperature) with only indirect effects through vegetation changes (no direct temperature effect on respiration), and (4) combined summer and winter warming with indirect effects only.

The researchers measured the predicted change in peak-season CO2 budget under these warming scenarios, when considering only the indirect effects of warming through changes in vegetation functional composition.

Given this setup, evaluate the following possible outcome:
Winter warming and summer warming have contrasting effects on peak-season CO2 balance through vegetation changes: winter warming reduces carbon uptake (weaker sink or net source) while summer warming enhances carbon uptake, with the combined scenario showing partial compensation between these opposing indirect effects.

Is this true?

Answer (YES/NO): NO